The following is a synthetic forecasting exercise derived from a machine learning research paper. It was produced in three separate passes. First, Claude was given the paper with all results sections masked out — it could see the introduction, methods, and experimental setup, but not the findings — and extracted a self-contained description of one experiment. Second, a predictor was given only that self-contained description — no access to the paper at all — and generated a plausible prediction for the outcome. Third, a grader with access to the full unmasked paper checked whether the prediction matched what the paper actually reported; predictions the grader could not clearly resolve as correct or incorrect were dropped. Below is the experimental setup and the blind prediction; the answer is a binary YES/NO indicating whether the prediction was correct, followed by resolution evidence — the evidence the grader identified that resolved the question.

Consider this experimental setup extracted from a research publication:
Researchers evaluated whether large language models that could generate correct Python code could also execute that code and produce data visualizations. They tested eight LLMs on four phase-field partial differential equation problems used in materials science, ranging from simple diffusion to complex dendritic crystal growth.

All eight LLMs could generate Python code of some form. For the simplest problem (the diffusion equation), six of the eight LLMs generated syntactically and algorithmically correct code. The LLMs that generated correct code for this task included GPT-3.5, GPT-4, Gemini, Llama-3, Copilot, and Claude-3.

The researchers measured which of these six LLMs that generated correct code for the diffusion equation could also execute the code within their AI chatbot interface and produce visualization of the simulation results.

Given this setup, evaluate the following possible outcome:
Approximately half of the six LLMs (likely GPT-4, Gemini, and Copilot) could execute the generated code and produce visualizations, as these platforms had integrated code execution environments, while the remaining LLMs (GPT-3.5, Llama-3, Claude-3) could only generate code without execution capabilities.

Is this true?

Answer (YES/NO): NO